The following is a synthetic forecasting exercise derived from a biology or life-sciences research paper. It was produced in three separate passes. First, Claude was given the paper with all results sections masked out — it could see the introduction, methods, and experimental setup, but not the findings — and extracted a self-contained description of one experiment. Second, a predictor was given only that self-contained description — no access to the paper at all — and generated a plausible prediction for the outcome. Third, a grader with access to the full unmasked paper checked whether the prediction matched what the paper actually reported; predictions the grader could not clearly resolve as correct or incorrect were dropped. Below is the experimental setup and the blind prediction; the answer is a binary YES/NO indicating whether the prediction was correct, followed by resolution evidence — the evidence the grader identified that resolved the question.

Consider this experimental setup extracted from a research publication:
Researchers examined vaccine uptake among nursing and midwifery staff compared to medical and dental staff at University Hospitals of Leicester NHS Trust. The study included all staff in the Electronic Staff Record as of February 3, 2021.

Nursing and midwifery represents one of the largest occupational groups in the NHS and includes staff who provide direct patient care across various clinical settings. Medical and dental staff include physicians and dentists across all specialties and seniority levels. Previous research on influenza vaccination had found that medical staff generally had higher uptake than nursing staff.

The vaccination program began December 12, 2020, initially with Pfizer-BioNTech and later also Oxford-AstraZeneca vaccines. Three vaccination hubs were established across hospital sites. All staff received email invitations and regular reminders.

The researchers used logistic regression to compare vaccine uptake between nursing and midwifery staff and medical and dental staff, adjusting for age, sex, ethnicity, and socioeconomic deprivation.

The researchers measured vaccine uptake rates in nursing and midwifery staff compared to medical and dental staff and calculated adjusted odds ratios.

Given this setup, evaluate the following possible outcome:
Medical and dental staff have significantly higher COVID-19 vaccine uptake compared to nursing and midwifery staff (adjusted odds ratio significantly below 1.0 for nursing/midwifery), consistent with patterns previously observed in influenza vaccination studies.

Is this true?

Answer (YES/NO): NO